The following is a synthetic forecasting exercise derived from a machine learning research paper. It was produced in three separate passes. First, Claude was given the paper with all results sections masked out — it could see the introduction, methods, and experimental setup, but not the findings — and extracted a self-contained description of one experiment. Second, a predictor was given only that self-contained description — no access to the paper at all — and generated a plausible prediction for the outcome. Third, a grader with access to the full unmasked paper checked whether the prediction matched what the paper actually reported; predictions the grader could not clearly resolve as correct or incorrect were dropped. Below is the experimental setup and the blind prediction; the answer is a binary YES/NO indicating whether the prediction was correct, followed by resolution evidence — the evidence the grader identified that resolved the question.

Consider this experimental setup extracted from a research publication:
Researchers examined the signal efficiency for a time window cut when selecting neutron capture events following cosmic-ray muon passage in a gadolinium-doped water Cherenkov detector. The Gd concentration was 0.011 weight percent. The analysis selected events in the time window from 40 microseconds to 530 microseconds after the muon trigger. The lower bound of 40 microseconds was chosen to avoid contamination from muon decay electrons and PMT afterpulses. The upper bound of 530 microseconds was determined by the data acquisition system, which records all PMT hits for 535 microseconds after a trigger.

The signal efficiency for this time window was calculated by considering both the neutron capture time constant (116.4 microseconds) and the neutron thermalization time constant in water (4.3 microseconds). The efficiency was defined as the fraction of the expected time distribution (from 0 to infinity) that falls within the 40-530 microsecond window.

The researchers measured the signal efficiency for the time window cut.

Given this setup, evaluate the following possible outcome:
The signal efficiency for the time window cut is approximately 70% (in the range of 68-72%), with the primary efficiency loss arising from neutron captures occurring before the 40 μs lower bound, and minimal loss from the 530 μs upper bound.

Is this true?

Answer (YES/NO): NO